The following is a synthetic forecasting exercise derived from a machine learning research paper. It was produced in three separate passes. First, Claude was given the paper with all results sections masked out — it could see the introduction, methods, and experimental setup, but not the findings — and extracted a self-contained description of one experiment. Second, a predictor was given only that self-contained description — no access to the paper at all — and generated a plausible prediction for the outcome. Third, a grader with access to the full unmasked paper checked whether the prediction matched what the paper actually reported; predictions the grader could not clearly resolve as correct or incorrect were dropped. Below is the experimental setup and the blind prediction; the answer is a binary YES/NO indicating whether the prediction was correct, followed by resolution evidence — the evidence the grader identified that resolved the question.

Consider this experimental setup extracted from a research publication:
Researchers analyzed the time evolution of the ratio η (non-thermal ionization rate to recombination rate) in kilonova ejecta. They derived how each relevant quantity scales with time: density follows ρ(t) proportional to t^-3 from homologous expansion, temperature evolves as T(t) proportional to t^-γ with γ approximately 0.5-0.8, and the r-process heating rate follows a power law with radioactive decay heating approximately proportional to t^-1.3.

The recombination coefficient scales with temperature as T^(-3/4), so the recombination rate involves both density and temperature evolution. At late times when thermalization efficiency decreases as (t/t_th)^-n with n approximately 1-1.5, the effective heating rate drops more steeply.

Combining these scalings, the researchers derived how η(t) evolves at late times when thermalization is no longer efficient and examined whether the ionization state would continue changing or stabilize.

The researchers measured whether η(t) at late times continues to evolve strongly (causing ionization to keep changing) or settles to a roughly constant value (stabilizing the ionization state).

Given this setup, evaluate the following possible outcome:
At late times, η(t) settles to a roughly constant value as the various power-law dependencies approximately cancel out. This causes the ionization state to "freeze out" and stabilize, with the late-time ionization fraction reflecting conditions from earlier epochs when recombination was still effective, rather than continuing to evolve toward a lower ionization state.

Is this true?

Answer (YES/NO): YES